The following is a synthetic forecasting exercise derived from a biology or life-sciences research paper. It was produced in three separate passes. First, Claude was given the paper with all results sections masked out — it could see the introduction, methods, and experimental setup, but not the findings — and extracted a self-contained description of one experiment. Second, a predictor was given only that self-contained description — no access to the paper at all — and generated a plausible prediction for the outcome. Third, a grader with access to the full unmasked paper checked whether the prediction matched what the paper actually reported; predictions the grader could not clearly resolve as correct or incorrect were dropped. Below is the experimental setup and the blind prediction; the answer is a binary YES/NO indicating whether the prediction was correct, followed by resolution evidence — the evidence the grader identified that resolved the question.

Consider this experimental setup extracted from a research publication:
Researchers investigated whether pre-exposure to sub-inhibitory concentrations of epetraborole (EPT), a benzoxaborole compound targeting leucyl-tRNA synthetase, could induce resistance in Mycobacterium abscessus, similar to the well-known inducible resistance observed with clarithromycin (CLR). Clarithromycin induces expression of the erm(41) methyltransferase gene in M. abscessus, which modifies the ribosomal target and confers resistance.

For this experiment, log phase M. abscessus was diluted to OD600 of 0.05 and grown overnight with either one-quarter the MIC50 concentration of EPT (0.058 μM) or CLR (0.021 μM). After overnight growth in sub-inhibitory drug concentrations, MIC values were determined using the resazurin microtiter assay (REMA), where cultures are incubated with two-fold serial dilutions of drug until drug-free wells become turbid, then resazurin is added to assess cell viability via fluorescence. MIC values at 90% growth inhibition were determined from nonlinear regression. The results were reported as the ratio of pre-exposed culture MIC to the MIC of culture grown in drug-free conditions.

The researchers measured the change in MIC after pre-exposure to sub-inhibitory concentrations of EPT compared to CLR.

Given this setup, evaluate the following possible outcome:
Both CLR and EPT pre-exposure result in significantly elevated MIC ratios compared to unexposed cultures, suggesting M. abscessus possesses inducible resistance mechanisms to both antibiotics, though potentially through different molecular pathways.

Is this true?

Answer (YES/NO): NO